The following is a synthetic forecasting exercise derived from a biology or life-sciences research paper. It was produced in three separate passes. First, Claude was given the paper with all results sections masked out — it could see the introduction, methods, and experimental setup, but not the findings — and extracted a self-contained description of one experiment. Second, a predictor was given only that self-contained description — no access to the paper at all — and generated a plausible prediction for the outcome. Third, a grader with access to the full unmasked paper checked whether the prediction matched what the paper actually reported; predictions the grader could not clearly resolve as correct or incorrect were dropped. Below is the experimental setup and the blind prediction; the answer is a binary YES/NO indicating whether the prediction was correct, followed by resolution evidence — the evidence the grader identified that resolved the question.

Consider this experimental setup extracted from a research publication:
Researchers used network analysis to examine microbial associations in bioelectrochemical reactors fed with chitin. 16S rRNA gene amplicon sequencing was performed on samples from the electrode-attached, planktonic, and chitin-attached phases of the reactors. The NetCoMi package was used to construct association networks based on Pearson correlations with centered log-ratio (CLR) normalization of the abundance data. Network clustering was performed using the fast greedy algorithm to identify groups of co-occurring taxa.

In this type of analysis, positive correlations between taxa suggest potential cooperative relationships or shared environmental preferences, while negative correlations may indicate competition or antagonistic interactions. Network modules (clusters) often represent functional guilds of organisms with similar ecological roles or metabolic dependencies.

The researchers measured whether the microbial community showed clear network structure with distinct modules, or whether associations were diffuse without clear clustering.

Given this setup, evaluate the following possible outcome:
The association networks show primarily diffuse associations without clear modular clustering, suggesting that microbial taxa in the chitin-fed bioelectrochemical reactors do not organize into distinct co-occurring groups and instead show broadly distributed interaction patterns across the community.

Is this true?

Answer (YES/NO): NO